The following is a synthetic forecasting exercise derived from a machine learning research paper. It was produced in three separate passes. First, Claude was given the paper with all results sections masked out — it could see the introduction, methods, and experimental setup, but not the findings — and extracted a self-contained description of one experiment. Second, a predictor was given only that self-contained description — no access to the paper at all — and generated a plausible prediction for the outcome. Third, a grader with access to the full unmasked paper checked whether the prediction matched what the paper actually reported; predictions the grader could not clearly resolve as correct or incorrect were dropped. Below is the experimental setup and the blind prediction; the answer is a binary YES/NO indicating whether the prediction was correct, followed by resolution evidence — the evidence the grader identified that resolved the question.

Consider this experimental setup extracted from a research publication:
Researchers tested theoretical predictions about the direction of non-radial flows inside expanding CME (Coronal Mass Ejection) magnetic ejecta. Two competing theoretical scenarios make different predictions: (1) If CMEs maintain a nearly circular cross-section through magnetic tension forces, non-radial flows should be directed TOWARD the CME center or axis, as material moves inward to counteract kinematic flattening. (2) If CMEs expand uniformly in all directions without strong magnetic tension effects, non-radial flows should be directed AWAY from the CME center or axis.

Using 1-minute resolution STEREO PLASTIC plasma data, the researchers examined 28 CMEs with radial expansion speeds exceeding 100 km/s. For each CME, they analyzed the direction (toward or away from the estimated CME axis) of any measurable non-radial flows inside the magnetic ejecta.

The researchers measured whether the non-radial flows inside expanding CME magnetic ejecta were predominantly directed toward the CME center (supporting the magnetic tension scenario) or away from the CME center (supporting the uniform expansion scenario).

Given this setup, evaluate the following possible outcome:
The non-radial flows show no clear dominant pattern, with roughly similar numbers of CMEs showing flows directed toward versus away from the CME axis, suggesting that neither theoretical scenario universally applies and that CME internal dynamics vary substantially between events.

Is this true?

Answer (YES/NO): NO